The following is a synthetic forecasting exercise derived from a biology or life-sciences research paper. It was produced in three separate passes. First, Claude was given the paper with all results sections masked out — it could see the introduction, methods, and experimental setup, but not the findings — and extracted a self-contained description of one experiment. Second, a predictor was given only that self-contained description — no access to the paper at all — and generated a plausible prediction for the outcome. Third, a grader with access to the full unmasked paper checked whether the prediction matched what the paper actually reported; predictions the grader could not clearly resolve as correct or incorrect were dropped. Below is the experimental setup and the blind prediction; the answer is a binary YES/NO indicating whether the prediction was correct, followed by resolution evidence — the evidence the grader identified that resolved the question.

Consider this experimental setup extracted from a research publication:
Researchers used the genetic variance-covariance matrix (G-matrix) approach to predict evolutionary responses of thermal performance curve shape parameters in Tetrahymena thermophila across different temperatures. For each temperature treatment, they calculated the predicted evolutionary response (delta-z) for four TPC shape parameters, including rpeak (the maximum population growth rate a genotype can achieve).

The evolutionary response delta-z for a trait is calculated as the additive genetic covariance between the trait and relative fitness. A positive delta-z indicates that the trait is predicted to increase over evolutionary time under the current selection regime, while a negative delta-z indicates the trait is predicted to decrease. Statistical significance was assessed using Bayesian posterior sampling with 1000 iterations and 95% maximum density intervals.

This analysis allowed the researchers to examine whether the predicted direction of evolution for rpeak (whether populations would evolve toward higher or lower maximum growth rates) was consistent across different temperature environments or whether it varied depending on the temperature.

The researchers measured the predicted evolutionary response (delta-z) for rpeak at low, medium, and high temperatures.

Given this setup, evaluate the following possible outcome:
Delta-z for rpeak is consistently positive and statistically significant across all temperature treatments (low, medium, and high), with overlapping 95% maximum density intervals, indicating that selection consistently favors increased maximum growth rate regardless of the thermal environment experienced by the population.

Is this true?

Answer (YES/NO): NO